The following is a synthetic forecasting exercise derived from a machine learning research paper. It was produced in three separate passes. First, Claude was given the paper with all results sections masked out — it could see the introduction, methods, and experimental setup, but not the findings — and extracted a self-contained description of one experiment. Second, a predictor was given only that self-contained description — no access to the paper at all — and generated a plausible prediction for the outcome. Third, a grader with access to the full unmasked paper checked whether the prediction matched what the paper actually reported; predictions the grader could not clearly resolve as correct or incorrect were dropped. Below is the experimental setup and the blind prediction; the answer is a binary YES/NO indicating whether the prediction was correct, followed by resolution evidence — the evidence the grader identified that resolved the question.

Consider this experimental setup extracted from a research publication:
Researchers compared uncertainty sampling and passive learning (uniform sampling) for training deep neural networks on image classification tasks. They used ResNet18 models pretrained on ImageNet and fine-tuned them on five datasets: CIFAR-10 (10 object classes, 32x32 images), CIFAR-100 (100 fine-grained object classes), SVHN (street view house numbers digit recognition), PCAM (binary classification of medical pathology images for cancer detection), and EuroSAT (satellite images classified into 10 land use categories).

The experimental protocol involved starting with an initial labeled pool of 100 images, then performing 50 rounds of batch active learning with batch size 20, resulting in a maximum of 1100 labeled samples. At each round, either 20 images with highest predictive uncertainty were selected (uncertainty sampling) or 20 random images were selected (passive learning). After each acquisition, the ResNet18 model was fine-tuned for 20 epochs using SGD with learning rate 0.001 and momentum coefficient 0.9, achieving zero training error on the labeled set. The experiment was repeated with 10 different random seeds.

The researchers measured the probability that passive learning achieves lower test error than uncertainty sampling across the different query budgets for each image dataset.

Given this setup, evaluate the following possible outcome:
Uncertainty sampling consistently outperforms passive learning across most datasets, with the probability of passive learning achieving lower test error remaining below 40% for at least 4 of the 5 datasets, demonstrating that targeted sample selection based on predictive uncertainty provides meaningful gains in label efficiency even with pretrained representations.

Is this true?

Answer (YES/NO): NO